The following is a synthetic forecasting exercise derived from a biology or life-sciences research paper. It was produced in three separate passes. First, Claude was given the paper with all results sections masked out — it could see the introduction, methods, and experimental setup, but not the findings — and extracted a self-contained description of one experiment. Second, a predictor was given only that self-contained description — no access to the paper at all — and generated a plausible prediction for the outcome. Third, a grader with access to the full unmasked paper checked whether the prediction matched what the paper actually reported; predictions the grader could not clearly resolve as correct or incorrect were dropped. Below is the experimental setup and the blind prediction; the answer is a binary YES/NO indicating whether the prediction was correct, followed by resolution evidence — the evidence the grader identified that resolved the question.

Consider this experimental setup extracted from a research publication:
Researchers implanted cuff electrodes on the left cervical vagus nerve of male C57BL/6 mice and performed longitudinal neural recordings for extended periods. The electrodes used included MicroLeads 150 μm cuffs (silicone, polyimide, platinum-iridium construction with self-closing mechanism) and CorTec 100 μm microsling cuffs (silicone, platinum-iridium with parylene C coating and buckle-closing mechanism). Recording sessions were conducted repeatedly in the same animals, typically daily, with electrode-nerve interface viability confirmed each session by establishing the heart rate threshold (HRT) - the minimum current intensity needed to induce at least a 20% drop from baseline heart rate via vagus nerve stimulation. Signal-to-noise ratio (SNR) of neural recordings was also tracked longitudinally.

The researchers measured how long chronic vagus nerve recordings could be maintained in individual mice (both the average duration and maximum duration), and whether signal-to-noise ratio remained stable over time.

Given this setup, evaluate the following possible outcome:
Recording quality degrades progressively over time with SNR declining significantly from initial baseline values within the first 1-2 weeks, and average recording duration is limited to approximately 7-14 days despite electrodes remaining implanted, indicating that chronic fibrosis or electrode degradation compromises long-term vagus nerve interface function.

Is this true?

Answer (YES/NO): NO